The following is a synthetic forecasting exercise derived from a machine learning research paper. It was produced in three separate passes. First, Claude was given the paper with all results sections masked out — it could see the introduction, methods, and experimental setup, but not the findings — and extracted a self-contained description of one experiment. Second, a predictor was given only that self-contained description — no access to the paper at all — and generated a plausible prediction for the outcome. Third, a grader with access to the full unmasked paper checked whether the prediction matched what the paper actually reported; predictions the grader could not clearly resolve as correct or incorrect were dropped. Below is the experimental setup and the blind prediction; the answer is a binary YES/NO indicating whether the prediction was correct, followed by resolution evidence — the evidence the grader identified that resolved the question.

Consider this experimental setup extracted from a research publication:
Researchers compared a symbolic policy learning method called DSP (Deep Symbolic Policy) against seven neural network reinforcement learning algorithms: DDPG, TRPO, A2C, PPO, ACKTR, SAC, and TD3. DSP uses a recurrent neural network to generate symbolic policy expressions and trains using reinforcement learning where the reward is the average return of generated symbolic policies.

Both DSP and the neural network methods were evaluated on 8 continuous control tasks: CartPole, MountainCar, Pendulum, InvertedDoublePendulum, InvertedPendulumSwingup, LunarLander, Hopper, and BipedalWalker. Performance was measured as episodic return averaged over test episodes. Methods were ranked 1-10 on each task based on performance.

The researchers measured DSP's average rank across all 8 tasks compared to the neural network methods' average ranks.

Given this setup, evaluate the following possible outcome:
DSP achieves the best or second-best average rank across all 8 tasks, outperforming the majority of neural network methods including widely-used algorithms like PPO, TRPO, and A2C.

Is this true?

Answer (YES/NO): NO